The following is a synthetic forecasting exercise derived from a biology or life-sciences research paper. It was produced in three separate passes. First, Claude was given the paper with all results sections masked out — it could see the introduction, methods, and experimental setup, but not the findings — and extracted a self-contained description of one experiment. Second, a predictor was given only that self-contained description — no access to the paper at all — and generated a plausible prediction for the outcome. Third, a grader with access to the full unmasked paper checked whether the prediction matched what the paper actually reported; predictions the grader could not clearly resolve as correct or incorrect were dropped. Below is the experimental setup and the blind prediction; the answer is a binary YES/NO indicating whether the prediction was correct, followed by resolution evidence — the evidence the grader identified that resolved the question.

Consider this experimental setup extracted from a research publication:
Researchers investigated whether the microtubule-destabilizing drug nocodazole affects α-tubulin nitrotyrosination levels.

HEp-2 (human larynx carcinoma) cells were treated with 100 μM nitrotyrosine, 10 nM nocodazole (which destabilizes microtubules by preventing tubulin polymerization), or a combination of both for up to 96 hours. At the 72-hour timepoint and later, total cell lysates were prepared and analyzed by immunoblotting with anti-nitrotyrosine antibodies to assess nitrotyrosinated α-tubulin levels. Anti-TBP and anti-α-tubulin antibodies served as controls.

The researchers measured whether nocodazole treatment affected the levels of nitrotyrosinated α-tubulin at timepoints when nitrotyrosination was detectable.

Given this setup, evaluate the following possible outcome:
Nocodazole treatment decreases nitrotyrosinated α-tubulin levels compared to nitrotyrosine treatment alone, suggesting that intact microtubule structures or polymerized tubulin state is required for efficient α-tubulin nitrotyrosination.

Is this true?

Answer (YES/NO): NO